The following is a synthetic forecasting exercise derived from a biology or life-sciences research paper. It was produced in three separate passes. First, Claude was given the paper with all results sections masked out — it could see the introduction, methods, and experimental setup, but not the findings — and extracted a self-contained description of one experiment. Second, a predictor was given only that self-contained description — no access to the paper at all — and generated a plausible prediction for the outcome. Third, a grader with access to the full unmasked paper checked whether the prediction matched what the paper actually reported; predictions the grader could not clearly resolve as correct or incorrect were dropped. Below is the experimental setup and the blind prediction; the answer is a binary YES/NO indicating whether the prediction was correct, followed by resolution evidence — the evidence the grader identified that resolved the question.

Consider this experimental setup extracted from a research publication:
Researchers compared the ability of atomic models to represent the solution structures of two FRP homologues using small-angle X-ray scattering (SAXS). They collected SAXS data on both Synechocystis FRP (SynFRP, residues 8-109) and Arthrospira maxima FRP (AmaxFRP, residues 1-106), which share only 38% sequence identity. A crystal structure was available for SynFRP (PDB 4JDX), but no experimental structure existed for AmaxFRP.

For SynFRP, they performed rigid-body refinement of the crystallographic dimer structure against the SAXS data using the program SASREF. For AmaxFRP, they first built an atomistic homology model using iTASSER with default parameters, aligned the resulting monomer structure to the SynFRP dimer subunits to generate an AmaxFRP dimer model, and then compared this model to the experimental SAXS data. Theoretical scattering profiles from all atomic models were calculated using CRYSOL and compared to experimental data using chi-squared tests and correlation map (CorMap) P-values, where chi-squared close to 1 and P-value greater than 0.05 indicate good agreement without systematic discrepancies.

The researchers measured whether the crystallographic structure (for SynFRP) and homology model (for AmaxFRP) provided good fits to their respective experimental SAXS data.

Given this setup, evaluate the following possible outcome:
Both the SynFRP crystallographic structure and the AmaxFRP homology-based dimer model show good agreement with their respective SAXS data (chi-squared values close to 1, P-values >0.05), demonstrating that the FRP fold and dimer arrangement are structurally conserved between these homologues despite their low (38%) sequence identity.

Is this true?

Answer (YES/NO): NO